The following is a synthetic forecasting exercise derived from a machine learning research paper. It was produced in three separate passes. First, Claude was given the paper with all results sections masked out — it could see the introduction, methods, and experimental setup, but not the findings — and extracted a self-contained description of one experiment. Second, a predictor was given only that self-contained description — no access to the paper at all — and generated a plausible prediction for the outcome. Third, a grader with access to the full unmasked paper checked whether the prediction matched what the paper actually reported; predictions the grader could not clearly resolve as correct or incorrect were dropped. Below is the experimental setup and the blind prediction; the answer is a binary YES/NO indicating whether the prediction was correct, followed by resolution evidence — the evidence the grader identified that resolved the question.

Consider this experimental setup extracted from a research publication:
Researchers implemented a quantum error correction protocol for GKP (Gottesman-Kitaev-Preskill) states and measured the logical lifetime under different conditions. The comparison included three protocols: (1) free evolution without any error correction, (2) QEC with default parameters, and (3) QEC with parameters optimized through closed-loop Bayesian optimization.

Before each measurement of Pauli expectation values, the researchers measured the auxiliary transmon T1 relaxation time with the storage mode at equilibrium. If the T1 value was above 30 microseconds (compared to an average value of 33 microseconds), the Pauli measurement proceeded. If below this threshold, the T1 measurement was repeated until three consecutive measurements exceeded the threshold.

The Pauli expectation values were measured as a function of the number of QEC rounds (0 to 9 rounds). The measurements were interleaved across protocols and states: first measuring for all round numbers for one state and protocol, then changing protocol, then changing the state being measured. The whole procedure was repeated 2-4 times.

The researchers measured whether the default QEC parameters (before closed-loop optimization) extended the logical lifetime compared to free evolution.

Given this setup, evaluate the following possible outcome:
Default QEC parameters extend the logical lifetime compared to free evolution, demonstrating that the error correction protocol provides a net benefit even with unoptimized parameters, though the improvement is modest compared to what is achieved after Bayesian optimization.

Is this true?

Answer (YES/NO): NO